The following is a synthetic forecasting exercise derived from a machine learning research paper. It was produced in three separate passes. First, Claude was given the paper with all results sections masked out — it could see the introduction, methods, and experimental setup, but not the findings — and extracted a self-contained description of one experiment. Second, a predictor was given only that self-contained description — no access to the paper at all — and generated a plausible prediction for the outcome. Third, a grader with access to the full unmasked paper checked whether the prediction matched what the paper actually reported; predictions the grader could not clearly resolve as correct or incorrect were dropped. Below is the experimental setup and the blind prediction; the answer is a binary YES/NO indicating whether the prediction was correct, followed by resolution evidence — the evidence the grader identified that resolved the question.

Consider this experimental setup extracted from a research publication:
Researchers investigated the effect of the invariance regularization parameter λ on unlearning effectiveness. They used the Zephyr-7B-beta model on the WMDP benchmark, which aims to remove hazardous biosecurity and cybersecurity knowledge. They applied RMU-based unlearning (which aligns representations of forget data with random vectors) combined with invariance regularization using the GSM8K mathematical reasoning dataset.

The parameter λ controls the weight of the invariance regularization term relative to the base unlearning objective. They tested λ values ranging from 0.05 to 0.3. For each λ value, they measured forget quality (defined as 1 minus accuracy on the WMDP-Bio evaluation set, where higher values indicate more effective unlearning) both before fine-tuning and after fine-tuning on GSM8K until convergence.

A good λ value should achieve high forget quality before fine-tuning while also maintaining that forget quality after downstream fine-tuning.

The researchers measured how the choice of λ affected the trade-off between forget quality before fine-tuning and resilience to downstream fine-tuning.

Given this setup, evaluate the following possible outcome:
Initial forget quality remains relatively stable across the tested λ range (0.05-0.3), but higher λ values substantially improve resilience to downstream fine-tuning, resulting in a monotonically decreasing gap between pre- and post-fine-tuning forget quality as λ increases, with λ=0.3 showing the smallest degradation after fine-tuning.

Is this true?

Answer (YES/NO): NO